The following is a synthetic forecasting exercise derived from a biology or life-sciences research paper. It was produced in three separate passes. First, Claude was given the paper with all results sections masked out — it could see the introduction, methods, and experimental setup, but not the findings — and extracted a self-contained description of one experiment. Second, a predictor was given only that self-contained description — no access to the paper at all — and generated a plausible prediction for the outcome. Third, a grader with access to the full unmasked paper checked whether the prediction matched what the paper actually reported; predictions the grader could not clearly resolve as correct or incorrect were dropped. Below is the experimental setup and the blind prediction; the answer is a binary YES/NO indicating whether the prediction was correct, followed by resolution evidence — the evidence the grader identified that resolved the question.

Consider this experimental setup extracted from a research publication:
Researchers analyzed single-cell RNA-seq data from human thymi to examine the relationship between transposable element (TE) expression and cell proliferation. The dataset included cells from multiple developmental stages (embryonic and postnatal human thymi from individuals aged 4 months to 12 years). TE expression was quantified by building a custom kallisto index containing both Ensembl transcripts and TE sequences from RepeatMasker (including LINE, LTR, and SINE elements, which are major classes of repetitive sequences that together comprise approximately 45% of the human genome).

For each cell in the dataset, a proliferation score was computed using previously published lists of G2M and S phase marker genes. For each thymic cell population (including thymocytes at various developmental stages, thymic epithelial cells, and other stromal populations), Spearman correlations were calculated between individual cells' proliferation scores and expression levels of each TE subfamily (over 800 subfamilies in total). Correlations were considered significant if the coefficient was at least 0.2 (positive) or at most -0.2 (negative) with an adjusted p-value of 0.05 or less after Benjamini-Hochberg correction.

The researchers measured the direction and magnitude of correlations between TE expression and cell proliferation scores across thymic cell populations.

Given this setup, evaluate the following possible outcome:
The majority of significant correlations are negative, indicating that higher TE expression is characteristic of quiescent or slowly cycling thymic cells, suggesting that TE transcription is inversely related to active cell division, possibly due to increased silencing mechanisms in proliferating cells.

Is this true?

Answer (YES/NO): YES